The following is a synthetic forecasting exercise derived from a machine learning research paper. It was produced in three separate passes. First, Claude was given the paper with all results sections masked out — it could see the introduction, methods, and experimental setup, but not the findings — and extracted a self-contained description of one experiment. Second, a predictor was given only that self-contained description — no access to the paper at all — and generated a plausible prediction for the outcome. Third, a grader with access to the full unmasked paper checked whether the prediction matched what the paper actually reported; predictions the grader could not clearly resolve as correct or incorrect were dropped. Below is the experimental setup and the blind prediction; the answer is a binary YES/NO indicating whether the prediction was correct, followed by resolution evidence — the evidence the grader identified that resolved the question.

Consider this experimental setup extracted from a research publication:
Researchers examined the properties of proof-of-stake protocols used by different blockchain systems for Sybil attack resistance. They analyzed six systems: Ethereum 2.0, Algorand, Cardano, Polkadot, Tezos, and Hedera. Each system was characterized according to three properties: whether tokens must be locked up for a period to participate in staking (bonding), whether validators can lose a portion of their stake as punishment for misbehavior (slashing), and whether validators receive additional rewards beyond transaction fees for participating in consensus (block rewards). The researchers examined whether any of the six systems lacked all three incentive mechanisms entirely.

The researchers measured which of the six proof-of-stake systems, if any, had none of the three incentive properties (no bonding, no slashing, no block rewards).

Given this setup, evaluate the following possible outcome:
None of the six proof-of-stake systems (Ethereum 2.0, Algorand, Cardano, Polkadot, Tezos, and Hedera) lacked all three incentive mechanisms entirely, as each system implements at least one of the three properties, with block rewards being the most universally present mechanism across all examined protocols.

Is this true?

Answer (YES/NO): NO